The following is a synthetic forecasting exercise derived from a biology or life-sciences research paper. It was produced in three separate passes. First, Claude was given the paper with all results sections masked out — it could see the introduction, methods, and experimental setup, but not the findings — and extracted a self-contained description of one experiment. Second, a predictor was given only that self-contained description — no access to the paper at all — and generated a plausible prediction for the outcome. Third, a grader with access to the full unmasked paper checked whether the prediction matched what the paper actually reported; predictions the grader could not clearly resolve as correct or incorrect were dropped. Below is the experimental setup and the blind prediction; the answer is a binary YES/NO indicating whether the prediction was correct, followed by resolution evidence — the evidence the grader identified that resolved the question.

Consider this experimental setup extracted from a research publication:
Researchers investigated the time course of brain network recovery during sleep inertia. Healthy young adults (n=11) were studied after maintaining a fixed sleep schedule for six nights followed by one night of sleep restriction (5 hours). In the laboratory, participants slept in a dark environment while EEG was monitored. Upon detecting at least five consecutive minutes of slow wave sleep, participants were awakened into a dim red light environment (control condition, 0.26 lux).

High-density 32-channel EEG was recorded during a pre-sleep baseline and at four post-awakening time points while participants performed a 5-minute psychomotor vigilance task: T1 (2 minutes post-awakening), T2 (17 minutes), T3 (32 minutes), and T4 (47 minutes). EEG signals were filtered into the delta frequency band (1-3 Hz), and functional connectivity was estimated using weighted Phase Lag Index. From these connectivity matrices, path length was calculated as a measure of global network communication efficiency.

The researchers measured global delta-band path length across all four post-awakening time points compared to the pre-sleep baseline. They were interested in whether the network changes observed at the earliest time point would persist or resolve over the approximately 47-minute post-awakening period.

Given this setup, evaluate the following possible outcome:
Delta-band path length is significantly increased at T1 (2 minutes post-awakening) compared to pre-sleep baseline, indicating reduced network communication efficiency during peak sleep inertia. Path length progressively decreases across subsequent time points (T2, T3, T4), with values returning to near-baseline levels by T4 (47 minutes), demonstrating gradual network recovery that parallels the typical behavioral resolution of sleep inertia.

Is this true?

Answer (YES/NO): NO